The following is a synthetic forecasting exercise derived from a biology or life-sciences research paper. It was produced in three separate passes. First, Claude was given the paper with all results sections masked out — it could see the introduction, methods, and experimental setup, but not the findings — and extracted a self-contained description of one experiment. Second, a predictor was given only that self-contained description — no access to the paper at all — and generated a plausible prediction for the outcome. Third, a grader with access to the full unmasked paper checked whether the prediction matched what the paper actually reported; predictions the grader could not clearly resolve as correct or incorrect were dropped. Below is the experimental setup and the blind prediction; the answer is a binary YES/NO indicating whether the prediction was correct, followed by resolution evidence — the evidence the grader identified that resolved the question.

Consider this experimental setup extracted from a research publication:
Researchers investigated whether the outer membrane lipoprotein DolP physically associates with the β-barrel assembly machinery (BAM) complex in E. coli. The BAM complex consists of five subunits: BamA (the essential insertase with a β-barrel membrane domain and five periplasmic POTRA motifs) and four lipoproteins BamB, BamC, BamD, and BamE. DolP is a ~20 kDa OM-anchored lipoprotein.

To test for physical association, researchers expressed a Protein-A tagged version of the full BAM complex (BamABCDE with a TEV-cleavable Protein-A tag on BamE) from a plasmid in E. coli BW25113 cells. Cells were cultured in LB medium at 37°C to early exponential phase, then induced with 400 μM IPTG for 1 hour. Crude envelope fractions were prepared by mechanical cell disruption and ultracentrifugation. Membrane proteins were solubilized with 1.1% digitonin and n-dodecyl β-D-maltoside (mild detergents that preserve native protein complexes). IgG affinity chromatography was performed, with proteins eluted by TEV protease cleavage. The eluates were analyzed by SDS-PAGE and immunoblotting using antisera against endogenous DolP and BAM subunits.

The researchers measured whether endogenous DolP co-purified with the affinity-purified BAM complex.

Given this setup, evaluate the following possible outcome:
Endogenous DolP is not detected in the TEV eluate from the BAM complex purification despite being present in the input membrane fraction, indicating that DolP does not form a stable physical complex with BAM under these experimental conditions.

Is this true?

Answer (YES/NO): NO